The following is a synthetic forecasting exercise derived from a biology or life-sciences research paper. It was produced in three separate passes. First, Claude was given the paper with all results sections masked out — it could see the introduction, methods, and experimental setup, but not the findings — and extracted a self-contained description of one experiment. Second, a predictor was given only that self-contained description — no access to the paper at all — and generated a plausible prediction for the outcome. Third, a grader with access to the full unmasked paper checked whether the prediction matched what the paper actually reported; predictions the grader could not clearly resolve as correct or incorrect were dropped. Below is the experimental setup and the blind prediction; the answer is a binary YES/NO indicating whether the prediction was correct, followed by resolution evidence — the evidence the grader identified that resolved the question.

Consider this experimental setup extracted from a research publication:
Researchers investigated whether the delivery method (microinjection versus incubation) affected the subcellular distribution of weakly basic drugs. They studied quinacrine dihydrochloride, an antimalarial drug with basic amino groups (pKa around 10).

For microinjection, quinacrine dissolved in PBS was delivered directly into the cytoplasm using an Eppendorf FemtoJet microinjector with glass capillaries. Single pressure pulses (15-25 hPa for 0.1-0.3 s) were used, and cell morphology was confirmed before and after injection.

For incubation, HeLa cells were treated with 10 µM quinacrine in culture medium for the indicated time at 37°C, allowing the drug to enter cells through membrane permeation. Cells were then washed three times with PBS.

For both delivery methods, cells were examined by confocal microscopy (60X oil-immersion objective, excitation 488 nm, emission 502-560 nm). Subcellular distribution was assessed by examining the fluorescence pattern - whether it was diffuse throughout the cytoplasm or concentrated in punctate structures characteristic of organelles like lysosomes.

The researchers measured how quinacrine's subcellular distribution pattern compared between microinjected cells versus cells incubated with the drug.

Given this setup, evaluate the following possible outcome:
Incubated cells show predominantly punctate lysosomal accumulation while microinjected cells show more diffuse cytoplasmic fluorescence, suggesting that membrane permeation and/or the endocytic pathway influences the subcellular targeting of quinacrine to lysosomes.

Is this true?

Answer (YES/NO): NO